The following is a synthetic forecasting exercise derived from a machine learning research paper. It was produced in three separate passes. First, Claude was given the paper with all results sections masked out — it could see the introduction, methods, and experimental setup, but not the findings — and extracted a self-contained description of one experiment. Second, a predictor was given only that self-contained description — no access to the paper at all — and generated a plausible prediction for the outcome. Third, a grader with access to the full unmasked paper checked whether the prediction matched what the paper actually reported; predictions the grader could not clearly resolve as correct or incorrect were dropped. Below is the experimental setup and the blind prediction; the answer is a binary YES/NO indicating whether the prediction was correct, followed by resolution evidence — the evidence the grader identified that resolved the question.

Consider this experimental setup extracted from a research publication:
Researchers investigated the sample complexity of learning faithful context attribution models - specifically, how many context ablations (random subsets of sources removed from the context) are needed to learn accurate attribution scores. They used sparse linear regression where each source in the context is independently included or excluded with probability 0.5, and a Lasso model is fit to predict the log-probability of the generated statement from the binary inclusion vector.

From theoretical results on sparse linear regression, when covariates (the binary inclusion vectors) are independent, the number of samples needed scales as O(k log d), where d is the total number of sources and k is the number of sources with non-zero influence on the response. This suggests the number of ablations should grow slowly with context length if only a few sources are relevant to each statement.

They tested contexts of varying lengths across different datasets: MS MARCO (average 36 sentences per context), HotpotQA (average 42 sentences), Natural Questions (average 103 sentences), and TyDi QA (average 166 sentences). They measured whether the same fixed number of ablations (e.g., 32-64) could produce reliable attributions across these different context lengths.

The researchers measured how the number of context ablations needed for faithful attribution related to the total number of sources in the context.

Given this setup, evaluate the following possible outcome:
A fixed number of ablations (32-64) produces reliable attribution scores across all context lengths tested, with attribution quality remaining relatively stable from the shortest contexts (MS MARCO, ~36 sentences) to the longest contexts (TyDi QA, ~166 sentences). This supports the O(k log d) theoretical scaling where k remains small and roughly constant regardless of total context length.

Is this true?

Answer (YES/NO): YES